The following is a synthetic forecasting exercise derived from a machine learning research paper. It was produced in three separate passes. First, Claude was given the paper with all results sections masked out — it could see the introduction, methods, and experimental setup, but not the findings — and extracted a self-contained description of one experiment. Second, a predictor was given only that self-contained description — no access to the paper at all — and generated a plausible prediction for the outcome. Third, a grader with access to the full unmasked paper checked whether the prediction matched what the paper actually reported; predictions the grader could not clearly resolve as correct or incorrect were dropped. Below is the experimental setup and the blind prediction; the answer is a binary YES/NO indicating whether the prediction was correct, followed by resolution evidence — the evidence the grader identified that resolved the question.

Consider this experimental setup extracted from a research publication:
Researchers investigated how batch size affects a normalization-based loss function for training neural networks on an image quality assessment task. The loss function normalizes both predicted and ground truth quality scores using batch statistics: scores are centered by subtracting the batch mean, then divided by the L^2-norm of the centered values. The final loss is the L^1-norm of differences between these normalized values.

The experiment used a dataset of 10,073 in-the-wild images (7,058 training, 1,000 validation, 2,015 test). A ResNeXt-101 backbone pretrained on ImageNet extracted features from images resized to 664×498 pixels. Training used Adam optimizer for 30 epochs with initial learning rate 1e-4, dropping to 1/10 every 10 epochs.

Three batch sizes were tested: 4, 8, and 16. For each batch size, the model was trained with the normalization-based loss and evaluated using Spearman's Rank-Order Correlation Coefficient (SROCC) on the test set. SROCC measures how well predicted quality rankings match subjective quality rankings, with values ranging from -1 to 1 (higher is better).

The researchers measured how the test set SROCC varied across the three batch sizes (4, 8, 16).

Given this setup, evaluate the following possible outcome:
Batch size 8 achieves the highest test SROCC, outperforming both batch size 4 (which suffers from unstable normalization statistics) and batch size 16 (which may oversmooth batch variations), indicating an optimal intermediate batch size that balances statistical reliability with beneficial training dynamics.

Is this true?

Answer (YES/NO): NO